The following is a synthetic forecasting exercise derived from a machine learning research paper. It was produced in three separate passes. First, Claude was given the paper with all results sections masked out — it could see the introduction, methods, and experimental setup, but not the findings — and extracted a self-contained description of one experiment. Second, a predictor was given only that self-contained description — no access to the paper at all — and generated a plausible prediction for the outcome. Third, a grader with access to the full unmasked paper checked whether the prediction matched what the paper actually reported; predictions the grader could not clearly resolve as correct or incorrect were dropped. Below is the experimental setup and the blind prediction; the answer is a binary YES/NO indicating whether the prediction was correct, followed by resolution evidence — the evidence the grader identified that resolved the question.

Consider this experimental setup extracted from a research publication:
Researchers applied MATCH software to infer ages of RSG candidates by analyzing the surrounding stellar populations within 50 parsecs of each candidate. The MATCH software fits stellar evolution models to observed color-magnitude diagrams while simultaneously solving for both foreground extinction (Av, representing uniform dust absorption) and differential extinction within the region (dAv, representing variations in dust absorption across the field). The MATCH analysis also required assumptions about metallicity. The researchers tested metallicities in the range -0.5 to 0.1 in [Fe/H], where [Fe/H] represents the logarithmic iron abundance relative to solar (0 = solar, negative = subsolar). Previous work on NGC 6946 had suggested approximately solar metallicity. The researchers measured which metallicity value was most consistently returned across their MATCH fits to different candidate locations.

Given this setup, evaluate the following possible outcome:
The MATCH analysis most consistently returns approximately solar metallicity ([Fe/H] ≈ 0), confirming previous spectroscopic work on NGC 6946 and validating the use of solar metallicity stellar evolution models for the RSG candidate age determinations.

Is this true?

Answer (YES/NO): YES